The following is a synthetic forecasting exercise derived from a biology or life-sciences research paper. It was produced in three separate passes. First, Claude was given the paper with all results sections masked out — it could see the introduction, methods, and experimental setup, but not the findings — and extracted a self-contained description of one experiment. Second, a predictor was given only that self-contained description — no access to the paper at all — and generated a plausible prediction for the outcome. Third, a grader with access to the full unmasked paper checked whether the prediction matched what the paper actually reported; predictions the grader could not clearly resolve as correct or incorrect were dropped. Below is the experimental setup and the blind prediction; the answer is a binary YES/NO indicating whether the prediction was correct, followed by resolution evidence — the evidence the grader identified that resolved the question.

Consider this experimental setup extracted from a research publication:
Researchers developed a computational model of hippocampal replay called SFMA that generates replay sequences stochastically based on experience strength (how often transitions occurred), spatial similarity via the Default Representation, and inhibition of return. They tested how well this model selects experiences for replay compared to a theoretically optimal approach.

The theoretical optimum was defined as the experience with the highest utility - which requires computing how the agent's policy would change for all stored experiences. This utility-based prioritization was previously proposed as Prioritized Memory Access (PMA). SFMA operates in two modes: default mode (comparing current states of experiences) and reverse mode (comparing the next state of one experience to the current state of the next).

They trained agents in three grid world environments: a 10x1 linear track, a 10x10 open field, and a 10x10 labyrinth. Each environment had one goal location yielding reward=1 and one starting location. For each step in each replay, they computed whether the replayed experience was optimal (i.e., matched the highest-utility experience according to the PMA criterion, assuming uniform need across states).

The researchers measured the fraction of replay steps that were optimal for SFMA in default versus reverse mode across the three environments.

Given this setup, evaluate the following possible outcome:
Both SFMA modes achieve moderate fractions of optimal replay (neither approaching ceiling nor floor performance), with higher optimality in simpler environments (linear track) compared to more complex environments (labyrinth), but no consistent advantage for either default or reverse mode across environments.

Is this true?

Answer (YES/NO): NO